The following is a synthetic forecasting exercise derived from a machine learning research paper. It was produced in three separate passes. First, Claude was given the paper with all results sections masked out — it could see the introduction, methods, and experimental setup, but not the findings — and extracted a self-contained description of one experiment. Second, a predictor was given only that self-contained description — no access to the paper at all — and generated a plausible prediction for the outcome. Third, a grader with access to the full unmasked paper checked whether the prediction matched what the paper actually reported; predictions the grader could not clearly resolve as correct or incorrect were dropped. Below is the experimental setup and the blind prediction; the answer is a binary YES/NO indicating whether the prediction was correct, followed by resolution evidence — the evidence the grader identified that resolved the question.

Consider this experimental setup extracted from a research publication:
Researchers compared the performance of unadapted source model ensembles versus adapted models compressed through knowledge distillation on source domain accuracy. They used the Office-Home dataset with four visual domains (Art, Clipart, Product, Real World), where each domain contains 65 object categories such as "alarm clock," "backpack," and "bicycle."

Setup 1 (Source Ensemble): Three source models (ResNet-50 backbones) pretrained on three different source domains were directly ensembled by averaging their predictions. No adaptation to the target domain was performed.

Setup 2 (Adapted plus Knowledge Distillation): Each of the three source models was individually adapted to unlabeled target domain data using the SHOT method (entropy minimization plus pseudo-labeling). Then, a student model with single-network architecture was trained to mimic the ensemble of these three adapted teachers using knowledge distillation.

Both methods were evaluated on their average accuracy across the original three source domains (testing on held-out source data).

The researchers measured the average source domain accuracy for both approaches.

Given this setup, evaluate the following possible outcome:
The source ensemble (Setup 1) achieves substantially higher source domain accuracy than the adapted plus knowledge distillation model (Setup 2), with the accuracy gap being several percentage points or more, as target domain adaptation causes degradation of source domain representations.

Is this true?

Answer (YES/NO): YES